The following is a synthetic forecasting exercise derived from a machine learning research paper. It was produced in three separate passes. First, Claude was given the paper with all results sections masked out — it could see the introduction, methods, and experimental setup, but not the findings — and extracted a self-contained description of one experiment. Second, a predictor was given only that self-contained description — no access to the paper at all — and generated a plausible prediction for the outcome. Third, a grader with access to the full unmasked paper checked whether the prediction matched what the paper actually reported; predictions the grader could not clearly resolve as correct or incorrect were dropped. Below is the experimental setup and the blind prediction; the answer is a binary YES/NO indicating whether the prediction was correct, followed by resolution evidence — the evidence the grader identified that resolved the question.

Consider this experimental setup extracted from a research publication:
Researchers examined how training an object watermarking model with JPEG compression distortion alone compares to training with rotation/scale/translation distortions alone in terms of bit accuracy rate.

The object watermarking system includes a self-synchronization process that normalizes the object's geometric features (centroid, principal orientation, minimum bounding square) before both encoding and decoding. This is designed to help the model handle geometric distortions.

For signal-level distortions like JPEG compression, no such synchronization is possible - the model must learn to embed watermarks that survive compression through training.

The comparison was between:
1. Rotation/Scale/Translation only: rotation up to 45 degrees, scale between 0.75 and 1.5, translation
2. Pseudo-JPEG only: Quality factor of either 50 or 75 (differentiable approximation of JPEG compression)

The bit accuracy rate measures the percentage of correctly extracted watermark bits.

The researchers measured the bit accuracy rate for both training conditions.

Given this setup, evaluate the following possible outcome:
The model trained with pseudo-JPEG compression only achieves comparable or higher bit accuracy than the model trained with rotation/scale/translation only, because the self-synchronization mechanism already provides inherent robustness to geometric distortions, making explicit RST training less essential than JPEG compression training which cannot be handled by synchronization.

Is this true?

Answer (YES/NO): NO